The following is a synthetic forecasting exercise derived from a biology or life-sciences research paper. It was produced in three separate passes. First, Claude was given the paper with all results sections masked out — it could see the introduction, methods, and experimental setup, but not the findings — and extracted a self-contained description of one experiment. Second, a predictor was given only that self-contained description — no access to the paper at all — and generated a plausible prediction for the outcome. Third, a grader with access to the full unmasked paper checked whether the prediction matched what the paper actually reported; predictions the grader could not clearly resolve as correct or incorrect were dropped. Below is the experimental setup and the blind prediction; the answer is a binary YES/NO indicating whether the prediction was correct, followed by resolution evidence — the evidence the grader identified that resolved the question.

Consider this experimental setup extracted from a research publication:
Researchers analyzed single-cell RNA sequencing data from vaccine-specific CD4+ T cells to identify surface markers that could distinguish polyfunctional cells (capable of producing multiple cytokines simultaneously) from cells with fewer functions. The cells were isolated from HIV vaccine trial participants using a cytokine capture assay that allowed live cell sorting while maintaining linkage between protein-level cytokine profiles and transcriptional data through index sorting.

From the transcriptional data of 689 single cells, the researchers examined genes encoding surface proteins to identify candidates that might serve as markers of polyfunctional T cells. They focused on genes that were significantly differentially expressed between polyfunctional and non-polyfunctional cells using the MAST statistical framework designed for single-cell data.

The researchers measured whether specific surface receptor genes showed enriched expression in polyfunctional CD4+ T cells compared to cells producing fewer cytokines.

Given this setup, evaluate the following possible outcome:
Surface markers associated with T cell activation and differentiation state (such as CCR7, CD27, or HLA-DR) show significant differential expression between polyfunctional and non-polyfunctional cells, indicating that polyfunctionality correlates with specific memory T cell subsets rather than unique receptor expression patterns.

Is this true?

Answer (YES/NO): NO